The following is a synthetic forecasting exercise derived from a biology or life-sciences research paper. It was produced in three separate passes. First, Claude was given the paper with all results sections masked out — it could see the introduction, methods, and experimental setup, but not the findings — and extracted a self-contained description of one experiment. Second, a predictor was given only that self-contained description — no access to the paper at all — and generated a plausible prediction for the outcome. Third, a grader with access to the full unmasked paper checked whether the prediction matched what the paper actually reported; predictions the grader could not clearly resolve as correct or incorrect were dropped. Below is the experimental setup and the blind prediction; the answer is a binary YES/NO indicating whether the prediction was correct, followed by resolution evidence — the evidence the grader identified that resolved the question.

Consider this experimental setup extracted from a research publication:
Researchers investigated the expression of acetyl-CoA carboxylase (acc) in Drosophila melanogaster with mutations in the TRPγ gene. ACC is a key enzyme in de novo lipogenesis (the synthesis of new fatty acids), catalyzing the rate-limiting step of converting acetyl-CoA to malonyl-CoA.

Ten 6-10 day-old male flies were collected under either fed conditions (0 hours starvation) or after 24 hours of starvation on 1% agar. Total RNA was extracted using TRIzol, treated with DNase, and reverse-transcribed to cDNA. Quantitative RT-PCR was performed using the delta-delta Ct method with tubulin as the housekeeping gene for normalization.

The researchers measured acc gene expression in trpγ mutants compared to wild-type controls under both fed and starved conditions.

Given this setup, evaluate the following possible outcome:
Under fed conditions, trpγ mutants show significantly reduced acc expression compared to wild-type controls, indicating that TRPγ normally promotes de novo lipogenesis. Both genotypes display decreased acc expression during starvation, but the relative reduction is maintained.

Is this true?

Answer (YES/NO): NO